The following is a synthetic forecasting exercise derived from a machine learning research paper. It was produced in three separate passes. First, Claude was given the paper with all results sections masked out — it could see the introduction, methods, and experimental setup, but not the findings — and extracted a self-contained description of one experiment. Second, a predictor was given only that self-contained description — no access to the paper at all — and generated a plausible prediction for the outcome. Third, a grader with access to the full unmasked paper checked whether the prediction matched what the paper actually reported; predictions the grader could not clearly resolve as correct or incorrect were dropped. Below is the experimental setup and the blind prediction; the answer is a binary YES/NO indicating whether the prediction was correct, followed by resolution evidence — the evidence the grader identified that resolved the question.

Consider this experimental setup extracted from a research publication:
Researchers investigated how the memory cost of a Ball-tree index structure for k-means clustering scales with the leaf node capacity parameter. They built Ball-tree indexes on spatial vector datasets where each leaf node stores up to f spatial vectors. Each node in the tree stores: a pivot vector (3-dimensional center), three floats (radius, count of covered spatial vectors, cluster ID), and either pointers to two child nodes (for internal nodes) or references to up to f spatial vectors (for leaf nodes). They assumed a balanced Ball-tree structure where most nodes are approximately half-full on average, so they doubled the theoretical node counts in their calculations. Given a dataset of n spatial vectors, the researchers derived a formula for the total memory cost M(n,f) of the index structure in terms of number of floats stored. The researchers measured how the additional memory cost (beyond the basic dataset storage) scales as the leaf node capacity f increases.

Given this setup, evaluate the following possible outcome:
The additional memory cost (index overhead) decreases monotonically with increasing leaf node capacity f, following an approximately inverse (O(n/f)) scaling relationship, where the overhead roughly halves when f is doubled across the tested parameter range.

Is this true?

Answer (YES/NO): NO